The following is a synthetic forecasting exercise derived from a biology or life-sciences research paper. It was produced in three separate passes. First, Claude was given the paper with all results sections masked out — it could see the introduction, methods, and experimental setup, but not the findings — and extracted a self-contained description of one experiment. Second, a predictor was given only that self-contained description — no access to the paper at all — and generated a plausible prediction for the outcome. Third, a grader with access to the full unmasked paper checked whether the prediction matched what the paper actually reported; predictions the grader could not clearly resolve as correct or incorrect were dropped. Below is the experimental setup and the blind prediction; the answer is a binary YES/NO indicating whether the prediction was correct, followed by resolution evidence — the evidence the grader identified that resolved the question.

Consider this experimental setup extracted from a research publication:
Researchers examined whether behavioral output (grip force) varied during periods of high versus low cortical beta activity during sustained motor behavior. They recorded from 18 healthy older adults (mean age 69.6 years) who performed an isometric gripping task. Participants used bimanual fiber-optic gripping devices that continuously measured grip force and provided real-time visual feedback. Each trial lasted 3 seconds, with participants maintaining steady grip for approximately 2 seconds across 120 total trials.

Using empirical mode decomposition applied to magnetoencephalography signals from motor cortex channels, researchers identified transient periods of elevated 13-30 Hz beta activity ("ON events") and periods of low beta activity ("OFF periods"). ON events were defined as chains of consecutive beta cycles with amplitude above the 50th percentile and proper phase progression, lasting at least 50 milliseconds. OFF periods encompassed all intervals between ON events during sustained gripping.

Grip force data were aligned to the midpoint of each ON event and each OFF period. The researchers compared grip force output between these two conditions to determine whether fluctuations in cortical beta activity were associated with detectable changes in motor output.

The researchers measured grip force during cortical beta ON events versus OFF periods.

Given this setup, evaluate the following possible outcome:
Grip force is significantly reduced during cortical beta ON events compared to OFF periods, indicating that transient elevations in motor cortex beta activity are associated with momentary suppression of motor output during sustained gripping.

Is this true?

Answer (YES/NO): NO